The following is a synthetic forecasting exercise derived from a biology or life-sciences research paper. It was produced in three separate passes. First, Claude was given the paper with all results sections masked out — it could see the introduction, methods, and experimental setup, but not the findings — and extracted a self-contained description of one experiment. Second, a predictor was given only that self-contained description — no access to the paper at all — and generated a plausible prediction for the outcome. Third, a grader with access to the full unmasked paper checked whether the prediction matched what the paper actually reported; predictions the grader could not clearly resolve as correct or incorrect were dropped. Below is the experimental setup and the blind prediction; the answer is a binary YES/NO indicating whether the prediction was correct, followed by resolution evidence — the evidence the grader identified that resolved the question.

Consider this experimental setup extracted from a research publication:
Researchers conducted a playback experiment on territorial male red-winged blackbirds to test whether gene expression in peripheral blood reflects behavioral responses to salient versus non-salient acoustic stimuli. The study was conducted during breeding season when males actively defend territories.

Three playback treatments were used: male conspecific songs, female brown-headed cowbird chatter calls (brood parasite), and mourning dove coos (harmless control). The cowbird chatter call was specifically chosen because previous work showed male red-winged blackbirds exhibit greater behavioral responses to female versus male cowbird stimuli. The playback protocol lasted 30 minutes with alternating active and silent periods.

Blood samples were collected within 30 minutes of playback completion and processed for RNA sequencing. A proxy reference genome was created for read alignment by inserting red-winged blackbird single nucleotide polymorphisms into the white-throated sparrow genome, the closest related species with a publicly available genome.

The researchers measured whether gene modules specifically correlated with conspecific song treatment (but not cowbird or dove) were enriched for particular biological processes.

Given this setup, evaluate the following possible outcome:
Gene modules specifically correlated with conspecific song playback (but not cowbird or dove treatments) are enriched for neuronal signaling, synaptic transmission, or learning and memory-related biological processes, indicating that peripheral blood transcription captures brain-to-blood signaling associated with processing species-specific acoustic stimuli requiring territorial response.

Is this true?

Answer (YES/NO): NO